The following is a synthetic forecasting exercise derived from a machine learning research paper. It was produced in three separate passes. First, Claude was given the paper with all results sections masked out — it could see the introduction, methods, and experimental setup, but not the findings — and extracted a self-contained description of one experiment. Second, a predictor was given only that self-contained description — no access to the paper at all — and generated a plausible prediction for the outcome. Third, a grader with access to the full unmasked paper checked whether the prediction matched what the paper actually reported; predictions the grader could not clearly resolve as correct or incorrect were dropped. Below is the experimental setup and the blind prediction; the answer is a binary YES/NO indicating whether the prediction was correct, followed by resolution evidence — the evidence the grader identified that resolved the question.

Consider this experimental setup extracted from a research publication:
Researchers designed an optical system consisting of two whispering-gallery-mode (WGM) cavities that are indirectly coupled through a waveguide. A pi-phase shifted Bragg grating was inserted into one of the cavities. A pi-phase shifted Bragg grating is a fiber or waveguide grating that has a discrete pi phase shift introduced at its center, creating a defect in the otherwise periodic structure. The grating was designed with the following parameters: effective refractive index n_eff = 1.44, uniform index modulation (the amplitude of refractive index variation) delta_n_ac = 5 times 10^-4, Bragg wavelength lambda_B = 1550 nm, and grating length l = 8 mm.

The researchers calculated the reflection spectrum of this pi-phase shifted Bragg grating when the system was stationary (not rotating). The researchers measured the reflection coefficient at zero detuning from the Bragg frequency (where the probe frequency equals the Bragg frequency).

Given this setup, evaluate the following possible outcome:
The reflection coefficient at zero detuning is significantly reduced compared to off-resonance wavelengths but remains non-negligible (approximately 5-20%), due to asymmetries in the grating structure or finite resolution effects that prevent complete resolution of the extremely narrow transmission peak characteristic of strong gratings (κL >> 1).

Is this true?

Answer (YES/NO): NO